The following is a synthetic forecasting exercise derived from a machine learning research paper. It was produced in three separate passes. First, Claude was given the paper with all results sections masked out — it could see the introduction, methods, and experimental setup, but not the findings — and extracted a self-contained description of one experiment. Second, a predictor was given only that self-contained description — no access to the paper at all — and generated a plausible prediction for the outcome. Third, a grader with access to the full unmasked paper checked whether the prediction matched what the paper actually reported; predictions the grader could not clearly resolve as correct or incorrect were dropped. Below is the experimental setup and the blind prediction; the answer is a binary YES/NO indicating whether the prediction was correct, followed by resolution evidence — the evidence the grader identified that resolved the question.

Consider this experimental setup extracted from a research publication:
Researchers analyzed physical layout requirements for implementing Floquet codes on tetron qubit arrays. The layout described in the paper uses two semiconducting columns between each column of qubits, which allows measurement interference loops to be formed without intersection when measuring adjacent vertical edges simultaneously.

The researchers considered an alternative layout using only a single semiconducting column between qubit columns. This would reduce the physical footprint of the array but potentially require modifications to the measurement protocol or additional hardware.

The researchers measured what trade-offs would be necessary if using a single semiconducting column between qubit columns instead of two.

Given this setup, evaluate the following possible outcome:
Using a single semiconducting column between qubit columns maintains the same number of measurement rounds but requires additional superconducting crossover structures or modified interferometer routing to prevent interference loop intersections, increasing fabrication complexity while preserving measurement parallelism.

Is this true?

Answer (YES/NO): NO